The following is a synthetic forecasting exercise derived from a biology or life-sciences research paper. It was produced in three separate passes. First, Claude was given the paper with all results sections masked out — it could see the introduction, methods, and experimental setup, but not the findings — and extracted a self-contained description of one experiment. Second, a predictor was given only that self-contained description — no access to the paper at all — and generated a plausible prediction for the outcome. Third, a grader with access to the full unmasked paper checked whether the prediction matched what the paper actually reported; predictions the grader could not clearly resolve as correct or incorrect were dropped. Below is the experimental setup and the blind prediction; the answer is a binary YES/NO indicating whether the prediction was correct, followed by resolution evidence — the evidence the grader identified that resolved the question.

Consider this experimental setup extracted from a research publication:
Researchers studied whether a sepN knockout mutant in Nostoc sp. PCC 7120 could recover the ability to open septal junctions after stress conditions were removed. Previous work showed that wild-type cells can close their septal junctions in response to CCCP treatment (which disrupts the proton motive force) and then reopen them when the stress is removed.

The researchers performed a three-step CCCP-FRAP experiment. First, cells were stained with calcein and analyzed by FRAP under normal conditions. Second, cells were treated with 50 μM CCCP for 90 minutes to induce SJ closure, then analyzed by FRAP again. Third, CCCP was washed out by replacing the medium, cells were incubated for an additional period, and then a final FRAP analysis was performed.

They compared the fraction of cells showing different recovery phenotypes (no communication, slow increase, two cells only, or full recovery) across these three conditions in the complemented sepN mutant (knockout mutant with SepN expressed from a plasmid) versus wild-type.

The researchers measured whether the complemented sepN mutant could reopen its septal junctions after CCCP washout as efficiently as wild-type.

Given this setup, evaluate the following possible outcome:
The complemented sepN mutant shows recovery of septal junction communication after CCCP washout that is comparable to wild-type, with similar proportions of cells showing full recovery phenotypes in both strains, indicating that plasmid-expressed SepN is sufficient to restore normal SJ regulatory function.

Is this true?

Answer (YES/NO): NO